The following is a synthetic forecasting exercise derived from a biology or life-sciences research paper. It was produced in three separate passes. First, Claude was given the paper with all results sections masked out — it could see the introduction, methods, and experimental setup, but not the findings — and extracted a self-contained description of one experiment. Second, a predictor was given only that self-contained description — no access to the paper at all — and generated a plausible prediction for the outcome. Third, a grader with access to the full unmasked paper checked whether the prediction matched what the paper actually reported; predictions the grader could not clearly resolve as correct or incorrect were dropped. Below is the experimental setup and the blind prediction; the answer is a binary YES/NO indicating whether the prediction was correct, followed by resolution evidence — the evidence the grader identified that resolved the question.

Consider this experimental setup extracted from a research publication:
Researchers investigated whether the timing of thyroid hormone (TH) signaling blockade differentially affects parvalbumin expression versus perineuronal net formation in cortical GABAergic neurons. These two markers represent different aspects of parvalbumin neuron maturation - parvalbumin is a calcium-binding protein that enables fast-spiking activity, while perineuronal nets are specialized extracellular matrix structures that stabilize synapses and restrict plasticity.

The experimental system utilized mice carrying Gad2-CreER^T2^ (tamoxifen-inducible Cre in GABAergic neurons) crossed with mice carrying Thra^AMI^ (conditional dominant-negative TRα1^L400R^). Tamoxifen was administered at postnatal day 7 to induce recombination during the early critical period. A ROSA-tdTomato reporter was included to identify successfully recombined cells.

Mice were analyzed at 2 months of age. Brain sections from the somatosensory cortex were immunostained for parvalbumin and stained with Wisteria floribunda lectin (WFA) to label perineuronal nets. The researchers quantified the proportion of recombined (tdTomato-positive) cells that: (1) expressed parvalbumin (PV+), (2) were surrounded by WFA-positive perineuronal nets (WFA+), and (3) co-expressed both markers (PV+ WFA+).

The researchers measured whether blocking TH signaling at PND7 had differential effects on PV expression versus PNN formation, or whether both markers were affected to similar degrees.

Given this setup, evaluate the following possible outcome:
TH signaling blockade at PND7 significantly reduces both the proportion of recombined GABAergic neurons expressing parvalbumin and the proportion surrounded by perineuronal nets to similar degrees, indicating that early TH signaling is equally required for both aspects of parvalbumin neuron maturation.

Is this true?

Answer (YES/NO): NO